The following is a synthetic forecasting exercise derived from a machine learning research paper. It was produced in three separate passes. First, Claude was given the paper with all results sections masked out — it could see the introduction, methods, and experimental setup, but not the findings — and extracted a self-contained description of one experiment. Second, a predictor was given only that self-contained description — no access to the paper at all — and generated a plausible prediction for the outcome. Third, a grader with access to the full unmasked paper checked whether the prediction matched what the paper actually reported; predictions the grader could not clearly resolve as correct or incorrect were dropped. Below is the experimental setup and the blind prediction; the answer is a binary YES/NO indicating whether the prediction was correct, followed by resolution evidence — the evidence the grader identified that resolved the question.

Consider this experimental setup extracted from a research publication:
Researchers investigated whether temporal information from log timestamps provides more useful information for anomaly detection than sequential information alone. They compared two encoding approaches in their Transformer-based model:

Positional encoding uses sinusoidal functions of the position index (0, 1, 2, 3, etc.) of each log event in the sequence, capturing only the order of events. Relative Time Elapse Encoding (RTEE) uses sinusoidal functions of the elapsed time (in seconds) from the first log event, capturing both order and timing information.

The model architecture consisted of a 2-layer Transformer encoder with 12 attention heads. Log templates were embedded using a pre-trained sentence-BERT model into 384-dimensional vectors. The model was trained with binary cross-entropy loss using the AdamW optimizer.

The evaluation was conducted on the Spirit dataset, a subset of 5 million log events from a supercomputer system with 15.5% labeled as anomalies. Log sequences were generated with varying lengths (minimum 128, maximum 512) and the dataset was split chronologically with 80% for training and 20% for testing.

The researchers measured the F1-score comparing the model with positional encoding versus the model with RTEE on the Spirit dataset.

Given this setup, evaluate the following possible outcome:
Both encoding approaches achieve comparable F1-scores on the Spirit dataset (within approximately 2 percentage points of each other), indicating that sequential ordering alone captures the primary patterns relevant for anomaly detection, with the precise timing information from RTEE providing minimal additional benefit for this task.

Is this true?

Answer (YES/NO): NO